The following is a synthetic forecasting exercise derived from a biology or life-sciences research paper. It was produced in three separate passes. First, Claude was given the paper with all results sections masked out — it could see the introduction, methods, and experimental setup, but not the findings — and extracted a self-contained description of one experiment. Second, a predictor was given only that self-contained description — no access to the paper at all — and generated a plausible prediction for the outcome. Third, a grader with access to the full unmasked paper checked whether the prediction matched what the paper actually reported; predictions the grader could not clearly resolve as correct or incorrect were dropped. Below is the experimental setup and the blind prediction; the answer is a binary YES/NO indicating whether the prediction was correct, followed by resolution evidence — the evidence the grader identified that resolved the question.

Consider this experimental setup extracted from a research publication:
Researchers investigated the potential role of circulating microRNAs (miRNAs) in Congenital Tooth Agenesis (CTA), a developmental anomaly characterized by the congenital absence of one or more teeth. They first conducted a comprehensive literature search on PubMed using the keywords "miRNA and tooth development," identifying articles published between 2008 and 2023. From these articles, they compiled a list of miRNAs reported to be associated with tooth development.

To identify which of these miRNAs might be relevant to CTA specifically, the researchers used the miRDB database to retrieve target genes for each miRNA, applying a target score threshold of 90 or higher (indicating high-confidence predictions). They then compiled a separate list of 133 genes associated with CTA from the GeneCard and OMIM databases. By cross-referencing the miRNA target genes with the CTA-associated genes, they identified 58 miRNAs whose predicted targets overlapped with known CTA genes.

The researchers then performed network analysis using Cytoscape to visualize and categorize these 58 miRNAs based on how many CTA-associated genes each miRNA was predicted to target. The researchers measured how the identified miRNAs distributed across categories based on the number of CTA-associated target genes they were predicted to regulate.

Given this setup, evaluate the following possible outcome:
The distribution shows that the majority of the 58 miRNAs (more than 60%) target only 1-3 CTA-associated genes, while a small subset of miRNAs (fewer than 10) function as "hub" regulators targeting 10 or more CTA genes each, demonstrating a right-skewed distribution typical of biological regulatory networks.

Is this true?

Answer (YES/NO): NO